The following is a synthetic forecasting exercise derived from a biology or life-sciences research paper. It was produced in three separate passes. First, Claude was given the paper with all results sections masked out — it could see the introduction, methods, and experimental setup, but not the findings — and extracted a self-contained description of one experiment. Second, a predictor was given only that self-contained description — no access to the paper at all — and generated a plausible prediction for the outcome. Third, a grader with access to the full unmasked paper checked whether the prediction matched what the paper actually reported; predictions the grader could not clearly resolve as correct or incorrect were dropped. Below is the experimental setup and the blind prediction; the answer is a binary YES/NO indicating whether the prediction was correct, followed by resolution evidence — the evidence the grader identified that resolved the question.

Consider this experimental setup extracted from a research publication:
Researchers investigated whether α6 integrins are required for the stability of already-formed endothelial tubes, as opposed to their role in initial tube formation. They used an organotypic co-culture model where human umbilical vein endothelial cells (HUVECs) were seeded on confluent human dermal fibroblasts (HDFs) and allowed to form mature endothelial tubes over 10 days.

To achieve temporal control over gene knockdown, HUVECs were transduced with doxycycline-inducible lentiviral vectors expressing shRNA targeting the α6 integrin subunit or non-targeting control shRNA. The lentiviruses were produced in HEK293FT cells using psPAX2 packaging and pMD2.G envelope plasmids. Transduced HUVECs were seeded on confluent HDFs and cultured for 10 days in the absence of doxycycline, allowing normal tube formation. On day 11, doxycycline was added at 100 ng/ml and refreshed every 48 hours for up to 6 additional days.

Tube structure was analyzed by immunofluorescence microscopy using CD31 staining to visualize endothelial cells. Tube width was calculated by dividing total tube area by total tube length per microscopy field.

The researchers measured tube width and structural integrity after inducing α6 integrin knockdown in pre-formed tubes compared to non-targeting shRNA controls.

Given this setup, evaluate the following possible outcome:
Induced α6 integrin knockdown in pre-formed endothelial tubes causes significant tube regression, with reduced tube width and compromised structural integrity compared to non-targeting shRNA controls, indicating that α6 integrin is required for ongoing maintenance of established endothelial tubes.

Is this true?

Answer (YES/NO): NO